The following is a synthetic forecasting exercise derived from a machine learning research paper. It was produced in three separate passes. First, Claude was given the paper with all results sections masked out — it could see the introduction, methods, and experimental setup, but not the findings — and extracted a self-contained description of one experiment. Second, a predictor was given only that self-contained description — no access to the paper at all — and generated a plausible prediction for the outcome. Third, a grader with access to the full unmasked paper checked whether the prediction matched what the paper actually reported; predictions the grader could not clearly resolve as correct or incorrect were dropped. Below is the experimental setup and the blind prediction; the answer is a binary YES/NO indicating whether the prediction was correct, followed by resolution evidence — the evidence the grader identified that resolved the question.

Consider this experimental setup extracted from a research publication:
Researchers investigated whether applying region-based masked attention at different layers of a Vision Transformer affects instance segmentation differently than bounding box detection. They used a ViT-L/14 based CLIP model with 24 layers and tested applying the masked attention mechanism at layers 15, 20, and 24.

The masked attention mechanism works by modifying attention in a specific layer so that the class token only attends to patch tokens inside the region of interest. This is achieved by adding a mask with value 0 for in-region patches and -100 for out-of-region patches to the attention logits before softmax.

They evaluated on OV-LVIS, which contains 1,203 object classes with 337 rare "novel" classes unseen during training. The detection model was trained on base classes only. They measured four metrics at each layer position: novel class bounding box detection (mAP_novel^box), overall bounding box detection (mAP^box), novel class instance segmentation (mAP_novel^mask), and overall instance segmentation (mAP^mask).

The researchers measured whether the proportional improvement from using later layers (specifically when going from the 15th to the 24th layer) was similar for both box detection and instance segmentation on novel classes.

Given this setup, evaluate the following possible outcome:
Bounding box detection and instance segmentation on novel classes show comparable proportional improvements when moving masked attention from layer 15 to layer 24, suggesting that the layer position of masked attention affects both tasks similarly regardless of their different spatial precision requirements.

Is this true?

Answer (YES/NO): YES